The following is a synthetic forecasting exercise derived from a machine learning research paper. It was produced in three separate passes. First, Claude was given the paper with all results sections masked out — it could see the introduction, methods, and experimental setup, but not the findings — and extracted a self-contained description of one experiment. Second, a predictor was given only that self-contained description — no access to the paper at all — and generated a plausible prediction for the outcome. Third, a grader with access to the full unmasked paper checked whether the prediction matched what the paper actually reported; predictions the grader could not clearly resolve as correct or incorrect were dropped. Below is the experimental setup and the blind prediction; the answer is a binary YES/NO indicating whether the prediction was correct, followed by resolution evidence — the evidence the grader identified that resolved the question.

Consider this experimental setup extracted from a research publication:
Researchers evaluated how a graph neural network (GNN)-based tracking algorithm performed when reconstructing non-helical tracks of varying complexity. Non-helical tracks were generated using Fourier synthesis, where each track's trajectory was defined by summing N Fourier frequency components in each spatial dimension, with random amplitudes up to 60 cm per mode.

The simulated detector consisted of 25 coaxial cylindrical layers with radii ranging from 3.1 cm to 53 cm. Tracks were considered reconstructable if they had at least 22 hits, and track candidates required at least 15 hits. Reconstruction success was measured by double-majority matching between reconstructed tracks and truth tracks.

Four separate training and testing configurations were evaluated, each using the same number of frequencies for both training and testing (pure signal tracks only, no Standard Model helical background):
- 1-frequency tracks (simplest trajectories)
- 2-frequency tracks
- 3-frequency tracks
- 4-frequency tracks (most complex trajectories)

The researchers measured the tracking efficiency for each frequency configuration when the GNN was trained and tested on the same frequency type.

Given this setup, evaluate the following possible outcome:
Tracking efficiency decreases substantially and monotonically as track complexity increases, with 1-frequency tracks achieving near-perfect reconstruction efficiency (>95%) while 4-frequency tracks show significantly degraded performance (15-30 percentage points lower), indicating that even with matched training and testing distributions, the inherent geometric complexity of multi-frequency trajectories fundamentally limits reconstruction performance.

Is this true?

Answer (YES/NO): NO